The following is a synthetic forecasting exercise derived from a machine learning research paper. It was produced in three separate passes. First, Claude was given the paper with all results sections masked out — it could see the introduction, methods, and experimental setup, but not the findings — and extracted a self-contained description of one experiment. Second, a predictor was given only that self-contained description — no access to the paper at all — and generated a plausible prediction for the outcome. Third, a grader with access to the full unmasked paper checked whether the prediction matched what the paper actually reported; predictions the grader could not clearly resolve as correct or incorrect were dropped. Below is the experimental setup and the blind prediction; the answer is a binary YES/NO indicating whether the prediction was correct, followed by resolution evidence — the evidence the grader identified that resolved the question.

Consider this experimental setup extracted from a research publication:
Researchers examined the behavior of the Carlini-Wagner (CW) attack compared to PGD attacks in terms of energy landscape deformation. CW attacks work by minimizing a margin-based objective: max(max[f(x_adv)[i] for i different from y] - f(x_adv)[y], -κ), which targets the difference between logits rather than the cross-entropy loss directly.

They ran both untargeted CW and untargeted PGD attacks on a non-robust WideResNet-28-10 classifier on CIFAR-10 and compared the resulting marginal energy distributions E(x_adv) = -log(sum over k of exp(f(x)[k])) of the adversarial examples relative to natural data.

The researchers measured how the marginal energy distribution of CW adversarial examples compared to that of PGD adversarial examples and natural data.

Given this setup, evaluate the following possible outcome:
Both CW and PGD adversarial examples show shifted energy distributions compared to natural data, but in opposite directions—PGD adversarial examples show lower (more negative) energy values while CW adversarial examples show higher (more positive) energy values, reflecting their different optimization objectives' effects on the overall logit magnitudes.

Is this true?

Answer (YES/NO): NO